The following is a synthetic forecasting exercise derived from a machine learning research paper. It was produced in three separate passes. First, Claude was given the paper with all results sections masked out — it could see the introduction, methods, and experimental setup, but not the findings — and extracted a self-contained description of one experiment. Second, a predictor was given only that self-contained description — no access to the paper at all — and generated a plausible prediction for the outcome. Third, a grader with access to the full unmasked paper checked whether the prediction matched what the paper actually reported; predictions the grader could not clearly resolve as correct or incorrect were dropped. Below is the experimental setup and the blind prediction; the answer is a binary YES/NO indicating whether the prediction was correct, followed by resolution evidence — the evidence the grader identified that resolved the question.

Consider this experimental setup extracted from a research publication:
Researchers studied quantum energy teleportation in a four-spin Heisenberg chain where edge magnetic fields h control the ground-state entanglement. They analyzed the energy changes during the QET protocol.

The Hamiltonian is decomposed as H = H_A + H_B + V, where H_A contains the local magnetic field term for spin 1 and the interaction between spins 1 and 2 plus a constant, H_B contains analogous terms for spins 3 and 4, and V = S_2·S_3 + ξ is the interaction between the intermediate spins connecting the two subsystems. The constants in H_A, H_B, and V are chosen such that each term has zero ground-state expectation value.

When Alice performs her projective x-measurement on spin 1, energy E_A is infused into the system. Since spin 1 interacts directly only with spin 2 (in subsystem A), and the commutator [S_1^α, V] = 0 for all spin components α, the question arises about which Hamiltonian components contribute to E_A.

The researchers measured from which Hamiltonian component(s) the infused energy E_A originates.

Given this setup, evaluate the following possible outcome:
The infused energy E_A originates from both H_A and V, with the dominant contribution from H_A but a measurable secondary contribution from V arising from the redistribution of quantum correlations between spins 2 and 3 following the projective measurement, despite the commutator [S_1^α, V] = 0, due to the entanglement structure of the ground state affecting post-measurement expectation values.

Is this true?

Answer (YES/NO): NO